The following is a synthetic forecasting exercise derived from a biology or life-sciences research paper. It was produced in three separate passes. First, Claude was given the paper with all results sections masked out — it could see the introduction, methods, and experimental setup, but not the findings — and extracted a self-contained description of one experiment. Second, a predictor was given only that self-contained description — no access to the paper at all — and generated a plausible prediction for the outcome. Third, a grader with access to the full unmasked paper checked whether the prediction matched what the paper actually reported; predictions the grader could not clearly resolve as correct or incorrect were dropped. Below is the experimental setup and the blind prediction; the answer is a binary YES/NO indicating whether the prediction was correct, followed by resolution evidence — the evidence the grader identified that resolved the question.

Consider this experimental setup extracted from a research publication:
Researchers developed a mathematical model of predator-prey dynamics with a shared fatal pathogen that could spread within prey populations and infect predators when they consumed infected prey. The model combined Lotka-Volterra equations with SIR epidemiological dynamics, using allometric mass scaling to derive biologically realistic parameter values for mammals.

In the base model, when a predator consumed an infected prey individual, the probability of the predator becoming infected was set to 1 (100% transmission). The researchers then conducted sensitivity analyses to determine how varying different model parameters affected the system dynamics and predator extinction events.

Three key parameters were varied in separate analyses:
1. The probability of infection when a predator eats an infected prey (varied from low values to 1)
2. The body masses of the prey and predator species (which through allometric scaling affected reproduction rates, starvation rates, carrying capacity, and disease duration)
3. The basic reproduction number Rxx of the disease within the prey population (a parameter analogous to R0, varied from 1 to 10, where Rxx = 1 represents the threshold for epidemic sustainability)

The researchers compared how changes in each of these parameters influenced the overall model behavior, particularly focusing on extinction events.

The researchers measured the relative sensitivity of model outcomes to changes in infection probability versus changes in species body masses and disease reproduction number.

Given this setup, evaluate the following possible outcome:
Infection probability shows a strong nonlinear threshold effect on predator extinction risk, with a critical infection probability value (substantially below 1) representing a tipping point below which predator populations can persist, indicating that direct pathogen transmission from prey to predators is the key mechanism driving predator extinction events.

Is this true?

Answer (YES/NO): NO